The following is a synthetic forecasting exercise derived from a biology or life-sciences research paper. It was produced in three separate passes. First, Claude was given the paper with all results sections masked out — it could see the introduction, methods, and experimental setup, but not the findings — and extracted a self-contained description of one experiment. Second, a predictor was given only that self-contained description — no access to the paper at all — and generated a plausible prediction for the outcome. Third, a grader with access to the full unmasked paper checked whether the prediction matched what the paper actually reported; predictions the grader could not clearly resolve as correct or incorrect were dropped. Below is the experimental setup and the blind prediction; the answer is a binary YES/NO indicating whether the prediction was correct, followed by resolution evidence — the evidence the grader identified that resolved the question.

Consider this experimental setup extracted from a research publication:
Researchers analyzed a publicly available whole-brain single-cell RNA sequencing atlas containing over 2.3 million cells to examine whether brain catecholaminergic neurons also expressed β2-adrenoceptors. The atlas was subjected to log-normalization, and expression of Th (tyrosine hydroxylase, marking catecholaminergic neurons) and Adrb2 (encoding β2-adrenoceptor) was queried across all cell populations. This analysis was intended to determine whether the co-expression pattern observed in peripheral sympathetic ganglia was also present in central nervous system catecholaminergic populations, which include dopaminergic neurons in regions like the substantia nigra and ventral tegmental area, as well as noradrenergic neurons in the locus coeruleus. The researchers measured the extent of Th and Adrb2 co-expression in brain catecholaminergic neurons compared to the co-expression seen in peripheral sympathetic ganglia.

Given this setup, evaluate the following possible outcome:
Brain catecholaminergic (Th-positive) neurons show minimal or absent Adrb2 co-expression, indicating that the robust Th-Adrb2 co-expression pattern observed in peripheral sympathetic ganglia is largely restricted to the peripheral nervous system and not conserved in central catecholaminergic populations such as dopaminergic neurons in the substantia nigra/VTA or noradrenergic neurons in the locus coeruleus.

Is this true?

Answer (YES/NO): YES